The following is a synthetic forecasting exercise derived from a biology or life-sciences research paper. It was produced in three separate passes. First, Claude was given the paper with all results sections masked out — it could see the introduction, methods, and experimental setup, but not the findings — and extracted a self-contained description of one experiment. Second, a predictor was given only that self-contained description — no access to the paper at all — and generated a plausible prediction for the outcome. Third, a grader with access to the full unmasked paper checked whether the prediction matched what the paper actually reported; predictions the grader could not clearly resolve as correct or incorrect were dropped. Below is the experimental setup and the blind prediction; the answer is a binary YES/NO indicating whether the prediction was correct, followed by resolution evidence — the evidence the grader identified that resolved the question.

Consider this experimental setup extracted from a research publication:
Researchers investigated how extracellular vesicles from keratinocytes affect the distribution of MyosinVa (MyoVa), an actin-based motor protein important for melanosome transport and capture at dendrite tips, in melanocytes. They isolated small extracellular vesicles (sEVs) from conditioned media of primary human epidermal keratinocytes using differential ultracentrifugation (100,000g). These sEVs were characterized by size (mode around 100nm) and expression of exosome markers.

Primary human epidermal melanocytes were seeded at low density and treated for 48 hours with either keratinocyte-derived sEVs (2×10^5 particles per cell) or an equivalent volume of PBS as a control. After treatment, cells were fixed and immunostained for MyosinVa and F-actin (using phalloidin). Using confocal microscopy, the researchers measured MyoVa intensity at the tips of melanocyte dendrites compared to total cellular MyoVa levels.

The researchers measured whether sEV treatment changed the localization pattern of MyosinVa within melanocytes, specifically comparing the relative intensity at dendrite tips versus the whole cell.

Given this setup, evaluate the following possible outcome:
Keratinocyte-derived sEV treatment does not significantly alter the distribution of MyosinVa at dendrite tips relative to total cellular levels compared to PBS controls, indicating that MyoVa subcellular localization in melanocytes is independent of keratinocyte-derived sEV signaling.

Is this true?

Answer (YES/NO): NO